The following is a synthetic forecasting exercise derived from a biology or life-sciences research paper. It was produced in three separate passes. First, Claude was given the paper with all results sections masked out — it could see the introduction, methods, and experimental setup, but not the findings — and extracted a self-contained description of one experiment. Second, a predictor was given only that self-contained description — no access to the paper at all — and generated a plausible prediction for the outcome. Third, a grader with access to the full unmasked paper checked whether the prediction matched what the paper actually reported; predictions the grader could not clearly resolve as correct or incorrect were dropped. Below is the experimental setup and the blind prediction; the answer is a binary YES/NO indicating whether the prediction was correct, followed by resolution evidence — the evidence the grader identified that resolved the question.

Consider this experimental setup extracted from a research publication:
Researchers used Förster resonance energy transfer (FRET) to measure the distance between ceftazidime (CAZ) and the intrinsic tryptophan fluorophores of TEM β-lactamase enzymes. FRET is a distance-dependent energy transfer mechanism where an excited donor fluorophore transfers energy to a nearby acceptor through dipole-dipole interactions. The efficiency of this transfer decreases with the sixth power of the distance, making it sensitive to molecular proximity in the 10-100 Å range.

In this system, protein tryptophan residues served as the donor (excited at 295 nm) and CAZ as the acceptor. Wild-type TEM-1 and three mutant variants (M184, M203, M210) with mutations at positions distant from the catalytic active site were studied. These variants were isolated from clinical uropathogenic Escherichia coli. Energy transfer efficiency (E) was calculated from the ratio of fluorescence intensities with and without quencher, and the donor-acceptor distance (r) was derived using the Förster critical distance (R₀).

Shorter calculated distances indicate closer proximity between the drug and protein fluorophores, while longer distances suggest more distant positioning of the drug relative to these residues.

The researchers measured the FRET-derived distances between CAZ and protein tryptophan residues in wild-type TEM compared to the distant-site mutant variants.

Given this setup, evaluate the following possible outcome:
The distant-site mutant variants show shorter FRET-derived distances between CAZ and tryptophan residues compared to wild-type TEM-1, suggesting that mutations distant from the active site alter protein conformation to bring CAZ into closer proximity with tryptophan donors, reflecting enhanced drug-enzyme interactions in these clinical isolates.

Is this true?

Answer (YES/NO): YES